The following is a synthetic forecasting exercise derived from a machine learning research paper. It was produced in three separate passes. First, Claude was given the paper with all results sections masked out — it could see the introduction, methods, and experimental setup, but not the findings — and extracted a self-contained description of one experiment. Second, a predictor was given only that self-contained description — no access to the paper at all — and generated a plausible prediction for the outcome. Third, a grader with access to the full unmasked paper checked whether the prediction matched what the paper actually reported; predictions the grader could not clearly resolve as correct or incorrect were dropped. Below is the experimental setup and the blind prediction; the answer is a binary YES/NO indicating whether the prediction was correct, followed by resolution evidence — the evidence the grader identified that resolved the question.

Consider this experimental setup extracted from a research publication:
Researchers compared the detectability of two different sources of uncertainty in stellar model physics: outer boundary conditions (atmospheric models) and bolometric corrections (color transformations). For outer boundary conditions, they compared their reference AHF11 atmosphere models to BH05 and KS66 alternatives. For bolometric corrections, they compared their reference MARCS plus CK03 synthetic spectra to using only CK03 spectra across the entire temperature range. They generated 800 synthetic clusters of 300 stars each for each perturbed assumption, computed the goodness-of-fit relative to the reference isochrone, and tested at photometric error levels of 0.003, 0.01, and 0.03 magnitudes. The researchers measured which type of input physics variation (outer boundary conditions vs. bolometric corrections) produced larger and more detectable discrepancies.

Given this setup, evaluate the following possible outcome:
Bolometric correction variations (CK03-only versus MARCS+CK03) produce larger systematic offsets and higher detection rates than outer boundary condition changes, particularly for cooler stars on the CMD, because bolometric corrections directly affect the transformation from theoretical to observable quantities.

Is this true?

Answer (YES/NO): YES